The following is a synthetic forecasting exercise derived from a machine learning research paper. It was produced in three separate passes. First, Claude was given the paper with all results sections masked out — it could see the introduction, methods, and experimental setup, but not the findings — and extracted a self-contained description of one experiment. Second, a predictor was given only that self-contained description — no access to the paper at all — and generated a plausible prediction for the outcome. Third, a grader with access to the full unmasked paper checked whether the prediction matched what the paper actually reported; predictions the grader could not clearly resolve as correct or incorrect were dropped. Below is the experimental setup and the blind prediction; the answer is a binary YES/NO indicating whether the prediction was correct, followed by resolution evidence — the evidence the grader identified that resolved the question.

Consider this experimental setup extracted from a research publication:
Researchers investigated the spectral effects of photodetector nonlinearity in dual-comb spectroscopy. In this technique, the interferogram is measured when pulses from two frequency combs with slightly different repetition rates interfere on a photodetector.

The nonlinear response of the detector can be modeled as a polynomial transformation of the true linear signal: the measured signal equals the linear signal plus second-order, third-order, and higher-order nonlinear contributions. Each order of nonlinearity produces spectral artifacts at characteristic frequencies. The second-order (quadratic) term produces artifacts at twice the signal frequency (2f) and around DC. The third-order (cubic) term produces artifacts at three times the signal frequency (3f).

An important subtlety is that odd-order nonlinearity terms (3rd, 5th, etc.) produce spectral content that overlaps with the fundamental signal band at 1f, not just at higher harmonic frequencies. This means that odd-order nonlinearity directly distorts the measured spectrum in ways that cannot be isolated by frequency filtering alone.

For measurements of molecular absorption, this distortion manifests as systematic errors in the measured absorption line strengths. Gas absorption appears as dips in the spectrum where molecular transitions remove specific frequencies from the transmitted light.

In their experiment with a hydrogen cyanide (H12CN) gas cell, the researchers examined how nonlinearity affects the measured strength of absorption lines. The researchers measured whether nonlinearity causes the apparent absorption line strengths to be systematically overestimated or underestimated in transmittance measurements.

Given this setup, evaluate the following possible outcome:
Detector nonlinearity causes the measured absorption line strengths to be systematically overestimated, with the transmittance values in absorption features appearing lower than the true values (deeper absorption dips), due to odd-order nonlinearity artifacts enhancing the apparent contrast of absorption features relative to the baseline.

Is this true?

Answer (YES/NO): YES